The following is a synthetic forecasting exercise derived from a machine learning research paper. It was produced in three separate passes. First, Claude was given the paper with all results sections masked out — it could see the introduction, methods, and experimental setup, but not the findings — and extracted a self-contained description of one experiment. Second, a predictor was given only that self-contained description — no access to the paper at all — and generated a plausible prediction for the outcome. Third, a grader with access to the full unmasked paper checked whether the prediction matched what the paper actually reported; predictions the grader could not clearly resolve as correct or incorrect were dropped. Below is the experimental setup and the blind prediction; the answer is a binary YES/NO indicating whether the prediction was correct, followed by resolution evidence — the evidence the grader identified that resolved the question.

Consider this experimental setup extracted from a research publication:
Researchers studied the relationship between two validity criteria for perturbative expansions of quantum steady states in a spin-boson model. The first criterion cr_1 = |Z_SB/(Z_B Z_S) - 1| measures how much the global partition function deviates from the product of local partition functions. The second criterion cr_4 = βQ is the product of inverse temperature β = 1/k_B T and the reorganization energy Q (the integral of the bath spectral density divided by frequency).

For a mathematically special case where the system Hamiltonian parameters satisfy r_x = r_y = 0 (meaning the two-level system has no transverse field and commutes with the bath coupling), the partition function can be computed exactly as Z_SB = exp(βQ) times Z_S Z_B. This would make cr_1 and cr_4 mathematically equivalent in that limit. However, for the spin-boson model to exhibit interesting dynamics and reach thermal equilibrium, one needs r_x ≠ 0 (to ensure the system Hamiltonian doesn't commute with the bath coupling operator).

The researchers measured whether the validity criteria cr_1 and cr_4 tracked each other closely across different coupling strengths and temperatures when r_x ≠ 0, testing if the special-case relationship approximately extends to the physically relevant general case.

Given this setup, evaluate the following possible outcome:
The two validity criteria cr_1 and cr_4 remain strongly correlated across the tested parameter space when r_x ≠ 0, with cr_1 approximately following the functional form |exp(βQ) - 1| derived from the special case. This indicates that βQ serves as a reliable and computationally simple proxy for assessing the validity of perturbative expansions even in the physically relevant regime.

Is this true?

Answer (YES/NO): YES